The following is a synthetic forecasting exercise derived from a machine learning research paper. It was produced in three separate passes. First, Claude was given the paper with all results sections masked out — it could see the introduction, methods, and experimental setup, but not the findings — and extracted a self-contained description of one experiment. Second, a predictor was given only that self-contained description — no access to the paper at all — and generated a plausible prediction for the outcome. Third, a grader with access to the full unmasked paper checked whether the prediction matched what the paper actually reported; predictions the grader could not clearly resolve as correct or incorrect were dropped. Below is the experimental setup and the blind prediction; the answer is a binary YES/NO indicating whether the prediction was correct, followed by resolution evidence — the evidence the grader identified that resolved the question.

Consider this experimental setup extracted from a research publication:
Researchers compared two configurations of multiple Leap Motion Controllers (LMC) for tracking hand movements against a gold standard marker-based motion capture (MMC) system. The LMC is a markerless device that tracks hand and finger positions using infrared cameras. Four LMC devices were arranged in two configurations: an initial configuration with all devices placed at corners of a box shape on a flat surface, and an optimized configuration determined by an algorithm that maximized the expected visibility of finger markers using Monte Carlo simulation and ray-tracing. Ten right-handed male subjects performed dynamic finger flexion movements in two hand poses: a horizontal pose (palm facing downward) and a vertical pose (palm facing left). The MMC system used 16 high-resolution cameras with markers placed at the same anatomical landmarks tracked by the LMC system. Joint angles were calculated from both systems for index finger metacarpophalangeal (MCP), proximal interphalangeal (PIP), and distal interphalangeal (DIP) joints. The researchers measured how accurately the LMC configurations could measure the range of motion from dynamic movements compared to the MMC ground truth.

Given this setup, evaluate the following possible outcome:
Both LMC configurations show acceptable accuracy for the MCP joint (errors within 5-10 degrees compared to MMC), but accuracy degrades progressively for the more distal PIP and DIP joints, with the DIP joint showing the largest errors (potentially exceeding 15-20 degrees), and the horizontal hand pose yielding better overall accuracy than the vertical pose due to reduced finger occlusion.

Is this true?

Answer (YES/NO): NO